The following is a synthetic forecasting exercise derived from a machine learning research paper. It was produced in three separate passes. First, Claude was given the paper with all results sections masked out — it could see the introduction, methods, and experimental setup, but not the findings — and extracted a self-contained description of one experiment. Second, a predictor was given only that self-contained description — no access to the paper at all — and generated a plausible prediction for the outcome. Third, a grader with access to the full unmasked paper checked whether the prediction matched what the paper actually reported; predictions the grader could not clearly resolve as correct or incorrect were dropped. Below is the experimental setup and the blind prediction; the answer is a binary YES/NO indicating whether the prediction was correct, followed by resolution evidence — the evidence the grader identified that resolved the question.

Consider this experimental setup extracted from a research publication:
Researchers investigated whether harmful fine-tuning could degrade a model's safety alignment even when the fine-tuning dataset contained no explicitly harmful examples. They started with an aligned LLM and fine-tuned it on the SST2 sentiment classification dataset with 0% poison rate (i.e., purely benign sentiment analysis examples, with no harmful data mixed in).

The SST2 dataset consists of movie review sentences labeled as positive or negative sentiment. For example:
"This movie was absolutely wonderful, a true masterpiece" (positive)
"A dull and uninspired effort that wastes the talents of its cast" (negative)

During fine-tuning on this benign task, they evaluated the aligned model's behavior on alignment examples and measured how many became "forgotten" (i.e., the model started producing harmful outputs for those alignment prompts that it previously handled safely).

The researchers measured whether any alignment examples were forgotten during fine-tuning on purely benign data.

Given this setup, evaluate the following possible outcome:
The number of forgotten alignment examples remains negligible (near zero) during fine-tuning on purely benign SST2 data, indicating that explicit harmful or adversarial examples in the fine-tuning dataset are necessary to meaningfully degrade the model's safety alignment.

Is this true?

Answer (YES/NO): NO